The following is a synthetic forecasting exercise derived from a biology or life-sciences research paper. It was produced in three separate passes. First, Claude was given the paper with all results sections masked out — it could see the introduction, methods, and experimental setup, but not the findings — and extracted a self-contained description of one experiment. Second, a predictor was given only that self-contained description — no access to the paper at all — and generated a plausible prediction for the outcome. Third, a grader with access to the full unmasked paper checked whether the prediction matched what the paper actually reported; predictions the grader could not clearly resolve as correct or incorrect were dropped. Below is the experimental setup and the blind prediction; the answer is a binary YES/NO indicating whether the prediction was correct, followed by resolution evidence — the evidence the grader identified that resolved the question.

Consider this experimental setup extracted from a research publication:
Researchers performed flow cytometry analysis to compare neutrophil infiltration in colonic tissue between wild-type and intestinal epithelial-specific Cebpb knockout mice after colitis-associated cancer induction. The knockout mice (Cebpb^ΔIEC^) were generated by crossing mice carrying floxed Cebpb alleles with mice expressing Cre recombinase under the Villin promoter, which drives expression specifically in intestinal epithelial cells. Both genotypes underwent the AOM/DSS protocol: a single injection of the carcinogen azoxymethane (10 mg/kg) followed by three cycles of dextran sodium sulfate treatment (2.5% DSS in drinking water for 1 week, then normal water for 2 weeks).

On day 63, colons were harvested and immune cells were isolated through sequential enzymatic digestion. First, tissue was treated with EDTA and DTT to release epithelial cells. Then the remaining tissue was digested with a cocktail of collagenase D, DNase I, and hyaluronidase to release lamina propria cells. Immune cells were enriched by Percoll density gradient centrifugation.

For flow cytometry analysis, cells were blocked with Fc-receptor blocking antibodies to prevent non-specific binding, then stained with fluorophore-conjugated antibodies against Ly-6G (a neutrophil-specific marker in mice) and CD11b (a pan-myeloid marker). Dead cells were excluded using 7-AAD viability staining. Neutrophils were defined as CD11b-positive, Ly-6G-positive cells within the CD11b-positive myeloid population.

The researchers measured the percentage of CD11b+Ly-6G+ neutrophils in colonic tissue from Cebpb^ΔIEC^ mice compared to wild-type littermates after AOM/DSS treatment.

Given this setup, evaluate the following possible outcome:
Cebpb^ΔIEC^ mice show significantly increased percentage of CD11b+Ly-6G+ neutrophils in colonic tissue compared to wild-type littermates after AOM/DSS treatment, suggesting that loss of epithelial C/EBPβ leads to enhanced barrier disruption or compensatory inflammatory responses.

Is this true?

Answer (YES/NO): NO